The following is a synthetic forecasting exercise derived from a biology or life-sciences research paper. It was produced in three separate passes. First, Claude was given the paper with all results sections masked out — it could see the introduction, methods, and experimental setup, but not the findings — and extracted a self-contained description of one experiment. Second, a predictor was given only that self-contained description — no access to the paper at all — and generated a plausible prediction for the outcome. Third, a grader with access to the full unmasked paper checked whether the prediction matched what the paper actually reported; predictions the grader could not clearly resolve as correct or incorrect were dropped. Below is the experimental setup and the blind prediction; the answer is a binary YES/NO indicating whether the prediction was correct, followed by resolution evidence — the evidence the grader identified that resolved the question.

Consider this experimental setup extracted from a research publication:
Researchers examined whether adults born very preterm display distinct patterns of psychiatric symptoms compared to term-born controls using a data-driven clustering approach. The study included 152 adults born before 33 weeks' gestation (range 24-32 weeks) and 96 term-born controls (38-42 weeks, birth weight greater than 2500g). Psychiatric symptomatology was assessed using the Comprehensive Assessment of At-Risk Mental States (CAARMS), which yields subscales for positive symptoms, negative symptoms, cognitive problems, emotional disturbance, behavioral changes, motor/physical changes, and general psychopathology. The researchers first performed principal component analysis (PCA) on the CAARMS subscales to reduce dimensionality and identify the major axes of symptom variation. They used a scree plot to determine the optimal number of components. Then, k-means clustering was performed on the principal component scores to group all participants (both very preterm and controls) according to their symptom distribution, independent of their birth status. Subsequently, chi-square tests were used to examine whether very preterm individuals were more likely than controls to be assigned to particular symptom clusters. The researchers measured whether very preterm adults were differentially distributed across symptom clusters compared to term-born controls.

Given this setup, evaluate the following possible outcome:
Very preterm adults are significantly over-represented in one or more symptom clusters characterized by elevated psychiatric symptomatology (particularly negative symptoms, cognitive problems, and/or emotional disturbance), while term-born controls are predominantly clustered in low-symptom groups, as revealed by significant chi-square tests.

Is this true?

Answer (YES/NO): NO